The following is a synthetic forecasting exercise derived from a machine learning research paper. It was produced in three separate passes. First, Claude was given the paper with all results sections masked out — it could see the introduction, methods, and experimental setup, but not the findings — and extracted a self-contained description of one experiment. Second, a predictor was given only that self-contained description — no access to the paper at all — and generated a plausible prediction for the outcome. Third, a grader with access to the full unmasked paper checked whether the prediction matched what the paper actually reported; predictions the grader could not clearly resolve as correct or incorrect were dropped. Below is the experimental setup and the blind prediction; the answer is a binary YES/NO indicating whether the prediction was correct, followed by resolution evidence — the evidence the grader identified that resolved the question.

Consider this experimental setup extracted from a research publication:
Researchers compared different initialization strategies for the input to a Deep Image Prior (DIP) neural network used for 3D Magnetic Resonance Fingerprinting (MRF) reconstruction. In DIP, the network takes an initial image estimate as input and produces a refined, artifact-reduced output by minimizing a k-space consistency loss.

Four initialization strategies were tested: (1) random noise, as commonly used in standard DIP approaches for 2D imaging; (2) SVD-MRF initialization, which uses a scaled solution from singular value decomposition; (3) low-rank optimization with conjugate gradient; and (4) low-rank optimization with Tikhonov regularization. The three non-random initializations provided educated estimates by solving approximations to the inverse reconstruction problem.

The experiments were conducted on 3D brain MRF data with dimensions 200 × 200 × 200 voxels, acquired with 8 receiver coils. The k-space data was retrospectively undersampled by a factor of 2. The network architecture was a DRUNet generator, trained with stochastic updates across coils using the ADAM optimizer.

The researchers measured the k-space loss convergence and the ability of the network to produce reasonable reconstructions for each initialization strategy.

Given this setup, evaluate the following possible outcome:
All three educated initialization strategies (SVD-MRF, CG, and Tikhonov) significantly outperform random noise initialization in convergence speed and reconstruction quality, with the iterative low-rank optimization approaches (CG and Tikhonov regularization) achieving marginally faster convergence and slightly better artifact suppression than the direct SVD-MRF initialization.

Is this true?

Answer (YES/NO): NO